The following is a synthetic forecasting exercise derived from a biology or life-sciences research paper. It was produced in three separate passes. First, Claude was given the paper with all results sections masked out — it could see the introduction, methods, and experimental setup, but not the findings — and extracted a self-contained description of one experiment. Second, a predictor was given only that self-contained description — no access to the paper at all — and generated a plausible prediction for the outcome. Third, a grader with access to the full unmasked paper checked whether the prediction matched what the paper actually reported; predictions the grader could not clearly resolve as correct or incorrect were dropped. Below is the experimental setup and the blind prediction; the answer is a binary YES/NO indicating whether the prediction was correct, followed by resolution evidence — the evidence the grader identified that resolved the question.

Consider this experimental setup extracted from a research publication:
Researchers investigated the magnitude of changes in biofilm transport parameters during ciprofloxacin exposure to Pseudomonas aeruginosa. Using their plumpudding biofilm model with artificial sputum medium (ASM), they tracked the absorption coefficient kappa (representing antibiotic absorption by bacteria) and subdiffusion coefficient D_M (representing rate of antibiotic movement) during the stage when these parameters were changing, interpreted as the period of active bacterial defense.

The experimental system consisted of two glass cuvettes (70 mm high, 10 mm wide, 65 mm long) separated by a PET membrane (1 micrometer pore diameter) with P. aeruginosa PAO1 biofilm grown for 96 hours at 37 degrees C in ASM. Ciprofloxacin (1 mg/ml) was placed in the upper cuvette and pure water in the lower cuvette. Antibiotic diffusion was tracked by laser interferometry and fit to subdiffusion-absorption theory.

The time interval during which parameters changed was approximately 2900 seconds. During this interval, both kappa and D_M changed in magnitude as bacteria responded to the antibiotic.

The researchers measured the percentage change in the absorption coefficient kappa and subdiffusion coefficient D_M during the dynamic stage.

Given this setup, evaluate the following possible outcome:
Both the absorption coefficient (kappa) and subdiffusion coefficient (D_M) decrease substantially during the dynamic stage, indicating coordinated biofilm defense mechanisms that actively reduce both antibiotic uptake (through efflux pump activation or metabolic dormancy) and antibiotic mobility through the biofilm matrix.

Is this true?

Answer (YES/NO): NO